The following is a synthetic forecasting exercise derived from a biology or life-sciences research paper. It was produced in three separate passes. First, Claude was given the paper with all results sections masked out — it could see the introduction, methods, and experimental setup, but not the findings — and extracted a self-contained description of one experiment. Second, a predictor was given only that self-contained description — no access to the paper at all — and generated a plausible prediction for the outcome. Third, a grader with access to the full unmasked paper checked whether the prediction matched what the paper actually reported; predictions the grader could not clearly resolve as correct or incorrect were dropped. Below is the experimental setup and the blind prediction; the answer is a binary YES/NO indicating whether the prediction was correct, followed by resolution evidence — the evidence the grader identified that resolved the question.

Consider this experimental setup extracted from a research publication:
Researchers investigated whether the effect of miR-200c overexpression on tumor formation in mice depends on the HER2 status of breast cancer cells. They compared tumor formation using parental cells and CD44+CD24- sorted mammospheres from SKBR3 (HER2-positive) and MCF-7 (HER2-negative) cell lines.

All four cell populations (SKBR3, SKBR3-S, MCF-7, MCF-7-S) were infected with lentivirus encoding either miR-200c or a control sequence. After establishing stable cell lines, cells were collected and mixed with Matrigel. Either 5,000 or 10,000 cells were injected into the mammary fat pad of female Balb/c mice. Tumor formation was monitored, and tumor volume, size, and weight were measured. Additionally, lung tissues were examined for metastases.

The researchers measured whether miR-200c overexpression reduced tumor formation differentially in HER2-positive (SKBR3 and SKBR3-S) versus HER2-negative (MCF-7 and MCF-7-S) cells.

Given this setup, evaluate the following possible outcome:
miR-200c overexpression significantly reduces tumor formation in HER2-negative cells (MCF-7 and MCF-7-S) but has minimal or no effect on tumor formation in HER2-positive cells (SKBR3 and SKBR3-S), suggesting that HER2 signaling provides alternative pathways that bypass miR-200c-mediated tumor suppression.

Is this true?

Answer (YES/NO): NO